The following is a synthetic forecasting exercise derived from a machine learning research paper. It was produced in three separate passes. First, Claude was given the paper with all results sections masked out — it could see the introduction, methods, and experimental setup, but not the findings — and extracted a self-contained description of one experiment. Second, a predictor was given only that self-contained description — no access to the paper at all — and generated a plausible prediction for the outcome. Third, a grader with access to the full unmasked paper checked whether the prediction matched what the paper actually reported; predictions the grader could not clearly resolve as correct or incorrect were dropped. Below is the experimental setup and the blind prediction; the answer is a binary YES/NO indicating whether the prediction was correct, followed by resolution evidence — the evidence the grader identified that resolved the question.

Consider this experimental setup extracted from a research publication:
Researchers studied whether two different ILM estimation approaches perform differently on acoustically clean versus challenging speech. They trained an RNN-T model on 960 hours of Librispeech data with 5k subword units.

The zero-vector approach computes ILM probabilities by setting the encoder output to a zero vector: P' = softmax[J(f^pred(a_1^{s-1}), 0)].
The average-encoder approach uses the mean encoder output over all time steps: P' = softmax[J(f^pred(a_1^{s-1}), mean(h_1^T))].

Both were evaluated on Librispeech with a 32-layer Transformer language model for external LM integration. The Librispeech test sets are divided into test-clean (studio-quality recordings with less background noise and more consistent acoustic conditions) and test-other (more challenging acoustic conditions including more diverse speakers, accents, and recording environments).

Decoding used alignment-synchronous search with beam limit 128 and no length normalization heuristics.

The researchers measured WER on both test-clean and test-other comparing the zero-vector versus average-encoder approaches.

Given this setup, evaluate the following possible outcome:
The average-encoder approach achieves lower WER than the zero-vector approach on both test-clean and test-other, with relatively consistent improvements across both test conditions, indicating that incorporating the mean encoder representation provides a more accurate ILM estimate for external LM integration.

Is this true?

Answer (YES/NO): NO